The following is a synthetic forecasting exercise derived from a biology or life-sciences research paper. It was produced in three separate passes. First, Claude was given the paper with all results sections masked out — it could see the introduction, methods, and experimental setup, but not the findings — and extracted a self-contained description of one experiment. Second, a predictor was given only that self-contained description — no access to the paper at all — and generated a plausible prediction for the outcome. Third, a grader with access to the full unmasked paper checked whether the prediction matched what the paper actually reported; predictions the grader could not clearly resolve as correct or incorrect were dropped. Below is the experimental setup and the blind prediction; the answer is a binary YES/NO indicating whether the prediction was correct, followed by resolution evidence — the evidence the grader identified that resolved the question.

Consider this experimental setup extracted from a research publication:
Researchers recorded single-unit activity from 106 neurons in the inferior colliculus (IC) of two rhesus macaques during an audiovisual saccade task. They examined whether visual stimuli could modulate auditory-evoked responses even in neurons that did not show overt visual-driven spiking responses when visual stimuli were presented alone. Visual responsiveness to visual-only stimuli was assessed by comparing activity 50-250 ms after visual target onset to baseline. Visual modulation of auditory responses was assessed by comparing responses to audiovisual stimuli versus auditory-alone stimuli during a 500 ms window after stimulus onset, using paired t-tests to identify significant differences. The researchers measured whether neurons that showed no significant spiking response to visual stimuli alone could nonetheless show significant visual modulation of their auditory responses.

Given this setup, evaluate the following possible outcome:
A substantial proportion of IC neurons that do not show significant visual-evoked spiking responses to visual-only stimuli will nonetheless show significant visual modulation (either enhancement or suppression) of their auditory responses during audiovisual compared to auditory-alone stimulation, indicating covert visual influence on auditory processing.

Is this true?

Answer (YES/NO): YES